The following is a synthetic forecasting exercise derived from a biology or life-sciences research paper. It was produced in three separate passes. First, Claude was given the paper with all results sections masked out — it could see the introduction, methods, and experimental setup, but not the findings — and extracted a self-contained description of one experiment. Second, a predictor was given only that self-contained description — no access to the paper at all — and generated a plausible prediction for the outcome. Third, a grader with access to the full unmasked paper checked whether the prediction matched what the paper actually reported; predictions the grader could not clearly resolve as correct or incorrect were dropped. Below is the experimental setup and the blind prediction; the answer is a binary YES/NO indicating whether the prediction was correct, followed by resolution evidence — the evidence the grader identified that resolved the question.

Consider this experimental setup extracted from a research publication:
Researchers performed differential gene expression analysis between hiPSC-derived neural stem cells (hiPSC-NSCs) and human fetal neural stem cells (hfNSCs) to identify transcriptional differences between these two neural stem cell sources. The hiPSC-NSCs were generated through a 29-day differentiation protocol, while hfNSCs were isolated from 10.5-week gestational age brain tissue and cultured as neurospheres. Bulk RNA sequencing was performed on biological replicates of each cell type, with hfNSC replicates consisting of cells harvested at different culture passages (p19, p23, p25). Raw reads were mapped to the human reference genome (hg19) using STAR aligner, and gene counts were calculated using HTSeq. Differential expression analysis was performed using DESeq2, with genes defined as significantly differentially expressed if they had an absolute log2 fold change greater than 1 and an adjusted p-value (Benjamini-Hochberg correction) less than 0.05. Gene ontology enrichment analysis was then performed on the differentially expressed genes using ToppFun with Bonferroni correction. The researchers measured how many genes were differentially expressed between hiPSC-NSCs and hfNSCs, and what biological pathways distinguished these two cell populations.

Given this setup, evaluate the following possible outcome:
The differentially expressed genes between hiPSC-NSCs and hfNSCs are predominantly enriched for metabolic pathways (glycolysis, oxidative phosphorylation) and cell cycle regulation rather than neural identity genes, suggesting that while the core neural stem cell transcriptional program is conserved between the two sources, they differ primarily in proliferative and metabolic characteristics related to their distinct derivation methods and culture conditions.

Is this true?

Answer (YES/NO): NO